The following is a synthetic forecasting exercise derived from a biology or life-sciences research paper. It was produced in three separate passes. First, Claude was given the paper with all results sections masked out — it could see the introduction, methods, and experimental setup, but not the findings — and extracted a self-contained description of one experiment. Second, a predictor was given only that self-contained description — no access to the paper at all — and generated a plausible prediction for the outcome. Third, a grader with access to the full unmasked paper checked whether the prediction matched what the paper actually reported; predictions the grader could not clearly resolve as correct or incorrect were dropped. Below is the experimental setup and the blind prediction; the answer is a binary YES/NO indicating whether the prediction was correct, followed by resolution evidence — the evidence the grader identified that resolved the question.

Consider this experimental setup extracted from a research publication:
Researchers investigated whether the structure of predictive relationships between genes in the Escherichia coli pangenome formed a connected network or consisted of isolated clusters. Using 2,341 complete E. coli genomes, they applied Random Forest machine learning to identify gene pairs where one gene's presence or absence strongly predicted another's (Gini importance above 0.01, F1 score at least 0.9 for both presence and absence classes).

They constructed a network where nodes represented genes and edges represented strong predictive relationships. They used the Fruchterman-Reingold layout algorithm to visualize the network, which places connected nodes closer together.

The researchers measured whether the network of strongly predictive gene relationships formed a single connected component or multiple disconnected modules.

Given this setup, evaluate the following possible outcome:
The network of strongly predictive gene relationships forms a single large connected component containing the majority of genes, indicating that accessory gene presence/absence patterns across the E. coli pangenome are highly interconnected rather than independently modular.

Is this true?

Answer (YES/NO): NO